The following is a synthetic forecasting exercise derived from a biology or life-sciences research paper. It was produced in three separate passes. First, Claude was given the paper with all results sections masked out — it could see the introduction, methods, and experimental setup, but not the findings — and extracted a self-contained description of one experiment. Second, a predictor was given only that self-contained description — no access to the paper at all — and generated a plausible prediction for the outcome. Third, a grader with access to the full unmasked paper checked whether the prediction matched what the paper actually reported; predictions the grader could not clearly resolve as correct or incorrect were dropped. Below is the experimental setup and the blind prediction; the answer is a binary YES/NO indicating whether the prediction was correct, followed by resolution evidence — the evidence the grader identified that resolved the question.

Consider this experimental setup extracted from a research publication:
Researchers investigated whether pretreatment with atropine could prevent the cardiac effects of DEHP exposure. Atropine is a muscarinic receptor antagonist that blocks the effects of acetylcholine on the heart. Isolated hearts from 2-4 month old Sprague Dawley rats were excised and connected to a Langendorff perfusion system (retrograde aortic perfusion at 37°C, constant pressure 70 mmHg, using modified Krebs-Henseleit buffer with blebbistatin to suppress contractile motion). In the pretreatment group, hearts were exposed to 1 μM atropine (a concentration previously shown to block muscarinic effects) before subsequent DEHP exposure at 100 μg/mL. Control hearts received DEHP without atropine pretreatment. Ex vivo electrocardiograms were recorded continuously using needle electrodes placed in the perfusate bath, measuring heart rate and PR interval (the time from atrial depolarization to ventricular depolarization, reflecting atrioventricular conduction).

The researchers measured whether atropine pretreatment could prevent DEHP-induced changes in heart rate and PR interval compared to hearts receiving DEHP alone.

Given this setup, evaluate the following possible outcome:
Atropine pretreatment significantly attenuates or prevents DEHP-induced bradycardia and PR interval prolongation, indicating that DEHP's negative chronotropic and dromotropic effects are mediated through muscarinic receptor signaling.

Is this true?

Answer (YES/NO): NO